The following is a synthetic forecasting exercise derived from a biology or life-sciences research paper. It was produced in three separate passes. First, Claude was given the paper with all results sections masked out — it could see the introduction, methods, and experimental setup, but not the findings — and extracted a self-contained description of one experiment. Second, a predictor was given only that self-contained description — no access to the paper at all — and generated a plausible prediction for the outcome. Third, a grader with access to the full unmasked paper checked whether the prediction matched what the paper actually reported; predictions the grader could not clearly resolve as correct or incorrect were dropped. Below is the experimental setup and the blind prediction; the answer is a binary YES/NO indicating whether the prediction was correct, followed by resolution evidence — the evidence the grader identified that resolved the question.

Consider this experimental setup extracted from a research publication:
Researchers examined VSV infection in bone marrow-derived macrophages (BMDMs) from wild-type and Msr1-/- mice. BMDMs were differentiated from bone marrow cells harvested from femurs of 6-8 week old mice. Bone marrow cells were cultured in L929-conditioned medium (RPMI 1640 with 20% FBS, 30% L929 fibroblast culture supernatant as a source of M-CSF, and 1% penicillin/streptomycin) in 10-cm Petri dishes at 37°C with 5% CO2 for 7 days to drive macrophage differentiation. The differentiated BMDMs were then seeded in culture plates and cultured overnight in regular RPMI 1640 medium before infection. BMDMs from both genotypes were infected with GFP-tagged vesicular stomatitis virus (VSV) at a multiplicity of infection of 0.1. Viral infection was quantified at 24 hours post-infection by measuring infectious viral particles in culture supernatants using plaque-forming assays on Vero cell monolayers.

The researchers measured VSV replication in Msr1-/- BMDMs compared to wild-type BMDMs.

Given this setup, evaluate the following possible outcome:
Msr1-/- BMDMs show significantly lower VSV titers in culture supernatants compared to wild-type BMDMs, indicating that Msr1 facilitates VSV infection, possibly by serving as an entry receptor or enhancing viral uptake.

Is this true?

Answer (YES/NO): YES